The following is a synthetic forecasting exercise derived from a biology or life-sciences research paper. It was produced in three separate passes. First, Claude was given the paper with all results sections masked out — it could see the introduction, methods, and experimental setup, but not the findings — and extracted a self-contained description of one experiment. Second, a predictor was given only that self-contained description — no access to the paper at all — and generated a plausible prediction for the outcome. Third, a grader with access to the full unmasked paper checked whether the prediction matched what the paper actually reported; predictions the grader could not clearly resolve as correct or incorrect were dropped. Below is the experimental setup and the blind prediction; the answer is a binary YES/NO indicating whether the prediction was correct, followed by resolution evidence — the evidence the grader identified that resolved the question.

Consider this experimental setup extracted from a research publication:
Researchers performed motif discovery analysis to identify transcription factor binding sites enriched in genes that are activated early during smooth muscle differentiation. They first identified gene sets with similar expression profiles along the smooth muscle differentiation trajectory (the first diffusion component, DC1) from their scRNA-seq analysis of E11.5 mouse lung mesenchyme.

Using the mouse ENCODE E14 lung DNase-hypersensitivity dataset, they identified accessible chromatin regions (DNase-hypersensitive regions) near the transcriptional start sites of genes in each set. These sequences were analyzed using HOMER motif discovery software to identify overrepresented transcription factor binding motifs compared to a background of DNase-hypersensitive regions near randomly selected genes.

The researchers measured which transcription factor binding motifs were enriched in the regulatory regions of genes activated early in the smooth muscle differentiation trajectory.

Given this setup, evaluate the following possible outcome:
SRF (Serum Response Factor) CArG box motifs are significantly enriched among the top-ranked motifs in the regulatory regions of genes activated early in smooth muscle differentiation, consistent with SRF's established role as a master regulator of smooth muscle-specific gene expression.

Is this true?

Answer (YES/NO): YES